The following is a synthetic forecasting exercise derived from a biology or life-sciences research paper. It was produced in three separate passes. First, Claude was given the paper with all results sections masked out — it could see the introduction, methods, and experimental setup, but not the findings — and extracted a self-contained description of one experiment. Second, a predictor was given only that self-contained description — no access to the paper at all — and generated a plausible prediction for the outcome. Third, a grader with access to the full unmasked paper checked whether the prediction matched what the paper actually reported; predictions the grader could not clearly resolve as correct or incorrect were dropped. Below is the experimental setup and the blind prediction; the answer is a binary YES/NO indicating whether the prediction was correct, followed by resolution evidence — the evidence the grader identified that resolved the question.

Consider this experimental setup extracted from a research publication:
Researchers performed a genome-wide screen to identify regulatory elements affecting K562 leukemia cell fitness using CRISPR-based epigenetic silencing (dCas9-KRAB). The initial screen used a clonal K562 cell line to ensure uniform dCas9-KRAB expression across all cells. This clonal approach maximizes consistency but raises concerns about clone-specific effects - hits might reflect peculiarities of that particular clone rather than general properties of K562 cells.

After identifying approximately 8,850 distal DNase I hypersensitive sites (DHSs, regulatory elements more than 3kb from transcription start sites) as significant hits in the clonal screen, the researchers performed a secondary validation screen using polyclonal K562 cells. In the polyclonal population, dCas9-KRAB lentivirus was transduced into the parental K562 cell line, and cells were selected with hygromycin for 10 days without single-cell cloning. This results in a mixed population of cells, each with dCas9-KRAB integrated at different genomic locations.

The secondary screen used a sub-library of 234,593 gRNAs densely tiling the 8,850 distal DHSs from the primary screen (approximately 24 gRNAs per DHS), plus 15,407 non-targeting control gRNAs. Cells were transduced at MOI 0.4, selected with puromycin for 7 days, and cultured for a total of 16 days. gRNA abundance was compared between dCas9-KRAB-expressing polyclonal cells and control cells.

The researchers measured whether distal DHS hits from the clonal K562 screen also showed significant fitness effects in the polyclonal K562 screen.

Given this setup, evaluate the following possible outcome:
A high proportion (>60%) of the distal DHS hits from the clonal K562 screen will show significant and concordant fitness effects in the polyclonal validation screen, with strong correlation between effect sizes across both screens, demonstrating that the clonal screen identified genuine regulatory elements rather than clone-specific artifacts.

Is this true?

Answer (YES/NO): NO